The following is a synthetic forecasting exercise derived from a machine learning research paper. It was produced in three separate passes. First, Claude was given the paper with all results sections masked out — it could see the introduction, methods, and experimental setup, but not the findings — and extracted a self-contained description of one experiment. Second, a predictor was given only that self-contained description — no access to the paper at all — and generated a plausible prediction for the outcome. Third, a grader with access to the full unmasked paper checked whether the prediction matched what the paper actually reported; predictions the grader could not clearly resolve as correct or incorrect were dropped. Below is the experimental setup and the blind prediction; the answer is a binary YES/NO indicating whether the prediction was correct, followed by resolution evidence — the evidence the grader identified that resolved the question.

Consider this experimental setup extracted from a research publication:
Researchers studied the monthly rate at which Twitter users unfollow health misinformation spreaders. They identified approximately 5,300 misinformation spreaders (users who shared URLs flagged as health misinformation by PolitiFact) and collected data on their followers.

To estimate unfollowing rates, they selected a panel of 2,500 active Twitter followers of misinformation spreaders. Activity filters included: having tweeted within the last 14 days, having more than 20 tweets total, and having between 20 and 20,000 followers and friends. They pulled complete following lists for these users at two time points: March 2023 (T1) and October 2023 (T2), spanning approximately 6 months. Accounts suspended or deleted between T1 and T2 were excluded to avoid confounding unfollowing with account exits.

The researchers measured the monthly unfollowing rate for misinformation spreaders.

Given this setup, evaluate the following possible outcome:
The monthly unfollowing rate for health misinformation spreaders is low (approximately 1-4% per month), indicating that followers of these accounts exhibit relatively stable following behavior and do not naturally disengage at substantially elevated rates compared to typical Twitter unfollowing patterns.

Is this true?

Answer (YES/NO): NO